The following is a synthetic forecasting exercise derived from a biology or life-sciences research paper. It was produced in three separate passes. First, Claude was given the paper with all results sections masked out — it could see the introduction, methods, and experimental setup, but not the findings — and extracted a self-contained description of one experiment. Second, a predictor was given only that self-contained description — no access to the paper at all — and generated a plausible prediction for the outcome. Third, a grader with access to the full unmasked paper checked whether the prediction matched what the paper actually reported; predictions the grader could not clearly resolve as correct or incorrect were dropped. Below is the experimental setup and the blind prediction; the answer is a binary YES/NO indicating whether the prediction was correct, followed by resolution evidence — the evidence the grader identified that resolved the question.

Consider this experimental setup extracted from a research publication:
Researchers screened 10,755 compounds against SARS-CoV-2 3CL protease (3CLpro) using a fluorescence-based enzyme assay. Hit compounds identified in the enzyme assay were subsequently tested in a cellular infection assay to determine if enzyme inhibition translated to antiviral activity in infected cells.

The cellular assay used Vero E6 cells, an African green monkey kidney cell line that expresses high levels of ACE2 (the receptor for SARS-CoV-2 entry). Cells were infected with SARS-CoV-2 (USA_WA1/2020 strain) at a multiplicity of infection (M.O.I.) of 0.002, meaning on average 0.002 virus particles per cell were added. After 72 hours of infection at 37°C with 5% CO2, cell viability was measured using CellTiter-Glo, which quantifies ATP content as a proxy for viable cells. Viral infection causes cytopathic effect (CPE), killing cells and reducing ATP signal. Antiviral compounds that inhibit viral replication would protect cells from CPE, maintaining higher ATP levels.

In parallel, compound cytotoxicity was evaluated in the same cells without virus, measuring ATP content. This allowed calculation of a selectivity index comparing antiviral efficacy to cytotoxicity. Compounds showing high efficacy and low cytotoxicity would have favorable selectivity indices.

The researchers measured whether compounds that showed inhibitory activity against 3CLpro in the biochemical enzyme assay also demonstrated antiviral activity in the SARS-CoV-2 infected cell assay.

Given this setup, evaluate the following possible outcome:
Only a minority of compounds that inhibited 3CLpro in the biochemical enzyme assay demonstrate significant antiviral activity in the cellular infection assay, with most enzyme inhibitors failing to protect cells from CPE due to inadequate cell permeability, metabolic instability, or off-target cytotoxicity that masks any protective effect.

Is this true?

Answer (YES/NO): YES